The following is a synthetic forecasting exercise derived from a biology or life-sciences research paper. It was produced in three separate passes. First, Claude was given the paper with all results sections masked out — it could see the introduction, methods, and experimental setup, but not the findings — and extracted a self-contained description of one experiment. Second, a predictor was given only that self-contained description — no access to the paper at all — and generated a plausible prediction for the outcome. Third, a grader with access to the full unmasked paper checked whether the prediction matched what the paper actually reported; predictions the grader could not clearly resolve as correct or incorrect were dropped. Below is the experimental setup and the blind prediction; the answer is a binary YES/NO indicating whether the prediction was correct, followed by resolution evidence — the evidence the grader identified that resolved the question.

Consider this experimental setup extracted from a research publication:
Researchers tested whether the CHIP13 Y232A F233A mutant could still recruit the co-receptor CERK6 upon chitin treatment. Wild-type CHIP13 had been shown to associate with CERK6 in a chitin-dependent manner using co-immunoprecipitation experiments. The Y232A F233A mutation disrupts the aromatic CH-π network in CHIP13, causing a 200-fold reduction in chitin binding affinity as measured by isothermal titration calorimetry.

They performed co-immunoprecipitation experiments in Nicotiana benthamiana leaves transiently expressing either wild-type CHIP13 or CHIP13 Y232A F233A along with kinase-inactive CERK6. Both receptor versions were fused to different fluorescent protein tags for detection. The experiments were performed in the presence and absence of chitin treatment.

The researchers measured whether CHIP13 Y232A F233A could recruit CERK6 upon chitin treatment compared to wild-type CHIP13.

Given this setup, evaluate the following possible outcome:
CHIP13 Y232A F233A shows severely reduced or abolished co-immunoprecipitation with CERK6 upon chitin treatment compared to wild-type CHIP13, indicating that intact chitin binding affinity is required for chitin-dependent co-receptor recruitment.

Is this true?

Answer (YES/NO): YES